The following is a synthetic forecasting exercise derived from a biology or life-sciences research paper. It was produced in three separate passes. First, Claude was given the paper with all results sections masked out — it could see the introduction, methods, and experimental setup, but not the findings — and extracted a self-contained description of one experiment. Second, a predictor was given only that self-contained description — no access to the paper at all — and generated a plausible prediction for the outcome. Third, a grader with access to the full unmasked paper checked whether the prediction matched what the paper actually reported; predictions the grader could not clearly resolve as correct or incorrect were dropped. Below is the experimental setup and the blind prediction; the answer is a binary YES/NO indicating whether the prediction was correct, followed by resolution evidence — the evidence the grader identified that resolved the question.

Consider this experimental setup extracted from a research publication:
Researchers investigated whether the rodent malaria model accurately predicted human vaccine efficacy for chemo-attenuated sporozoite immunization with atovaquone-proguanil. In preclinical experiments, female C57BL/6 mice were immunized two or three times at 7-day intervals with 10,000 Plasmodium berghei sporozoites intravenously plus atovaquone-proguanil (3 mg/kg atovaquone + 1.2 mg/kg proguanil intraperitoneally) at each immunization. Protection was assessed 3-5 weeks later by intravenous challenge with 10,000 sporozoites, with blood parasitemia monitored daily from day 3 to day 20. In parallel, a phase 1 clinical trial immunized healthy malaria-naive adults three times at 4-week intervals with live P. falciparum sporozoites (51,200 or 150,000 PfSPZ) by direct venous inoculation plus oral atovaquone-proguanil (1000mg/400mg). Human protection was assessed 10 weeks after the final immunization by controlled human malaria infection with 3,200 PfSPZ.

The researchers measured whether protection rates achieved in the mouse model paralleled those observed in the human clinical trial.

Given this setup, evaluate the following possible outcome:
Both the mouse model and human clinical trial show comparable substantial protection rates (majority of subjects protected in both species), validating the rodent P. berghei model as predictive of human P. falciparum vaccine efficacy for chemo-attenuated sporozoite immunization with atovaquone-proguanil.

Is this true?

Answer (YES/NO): NO